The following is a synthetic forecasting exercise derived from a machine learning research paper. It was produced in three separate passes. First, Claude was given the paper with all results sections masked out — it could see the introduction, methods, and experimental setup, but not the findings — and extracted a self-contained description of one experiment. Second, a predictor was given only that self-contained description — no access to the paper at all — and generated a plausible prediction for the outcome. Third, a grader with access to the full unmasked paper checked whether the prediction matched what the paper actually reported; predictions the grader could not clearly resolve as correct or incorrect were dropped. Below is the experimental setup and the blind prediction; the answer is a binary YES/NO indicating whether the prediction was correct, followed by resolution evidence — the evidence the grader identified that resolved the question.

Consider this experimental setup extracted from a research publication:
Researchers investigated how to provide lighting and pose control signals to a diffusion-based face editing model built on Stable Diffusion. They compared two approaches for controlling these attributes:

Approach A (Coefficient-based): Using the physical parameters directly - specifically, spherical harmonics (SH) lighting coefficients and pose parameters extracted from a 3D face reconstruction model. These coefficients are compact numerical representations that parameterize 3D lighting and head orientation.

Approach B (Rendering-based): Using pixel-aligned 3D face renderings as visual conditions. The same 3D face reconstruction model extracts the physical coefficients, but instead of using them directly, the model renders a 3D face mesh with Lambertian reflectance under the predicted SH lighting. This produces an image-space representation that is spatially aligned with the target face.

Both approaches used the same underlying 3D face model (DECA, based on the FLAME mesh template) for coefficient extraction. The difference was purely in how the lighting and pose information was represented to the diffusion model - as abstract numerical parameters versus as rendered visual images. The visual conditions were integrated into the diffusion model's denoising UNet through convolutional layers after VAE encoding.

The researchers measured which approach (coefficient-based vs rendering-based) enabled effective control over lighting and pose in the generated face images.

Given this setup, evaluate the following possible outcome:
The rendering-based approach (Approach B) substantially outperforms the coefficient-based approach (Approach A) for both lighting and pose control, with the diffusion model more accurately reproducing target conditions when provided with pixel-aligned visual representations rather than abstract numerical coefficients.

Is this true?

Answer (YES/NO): YES